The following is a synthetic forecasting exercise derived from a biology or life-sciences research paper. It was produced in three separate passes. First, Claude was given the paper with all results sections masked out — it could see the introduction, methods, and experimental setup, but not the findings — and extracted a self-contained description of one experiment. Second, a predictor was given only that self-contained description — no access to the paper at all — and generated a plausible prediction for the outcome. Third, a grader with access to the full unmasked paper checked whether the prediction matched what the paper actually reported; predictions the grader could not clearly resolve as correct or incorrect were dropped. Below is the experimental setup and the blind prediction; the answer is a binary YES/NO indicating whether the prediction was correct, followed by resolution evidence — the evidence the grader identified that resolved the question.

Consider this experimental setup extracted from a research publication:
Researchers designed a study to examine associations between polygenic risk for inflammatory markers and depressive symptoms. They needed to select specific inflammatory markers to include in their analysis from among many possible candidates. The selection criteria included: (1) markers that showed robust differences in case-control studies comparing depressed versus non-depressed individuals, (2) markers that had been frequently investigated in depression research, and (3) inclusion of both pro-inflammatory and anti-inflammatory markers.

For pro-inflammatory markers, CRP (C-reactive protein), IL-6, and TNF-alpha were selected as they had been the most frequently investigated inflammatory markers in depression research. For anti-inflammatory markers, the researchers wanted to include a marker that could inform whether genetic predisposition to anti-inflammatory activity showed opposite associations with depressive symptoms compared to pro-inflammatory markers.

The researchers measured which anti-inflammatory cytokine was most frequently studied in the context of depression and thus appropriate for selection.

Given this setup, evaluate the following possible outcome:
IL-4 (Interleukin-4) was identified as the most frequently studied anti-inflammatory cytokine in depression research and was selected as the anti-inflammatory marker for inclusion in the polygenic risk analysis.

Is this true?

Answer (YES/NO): NO